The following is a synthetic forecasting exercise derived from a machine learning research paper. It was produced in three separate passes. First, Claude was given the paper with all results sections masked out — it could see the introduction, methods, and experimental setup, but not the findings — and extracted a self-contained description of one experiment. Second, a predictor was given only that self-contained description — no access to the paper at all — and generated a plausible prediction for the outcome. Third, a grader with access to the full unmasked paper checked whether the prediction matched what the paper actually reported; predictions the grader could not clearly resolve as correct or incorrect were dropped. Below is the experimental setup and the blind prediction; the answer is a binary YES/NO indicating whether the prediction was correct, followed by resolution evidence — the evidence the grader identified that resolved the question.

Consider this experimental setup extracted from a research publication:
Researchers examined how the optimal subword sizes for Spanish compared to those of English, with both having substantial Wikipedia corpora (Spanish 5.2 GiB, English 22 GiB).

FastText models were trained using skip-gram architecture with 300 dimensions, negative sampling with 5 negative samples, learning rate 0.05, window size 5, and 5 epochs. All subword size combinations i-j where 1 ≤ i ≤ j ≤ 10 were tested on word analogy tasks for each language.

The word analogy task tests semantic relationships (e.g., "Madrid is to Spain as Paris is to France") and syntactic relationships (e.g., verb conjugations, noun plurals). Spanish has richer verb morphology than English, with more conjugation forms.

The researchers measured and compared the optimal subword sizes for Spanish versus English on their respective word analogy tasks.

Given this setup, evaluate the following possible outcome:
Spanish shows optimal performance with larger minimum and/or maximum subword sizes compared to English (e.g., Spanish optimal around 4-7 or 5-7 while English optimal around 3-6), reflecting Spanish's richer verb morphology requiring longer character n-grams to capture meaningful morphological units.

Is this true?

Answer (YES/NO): NO